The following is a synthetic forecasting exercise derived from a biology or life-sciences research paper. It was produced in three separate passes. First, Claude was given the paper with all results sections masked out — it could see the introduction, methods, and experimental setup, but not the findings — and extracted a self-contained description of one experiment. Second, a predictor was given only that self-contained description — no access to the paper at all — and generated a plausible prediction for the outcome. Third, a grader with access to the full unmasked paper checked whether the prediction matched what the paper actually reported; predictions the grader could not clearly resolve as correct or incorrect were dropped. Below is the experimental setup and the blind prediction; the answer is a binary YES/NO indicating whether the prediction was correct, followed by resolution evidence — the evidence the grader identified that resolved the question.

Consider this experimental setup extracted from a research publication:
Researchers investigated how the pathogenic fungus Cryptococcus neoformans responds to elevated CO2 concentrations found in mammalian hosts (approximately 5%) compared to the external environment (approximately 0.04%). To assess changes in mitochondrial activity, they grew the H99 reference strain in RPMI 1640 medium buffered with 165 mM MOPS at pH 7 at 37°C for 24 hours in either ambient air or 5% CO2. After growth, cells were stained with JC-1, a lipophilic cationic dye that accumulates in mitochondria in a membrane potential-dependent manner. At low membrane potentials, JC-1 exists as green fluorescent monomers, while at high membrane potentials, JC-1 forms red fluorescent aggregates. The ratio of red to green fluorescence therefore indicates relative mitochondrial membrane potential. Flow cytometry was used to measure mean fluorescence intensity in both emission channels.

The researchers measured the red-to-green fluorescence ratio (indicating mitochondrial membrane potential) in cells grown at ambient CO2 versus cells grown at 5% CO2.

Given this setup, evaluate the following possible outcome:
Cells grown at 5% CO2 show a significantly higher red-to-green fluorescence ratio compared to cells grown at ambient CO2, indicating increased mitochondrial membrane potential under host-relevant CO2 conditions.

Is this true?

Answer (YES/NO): YES